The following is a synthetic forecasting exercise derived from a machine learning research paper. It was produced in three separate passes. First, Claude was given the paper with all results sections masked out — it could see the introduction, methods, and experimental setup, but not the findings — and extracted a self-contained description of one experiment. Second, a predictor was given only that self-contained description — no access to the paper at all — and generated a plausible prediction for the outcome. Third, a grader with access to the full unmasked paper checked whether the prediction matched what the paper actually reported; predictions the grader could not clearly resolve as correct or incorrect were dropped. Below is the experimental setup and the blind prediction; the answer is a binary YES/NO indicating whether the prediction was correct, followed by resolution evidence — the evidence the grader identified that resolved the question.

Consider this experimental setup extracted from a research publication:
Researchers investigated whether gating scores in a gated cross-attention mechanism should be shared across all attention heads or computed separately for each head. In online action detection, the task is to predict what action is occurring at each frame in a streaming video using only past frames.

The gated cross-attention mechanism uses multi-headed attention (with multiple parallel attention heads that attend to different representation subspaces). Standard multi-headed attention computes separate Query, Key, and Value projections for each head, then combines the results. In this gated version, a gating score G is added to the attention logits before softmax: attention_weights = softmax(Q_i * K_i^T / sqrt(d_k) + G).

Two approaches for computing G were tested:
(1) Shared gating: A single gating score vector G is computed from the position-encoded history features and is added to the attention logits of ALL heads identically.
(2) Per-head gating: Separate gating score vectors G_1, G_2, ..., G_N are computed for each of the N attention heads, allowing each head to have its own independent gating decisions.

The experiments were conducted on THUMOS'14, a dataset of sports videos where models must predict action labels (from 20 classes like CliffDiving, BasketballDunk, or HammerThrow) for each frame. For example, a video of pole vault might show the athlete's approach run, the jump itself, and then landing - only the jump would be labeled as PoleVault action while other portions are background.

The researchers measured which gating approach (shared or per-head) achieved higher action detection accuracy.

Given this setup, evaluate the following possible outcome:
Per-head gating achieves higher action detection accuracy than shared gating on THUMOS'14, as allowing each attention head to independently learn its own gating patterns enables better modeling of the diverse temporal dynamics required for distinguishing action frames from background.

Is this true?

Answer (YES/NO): NO